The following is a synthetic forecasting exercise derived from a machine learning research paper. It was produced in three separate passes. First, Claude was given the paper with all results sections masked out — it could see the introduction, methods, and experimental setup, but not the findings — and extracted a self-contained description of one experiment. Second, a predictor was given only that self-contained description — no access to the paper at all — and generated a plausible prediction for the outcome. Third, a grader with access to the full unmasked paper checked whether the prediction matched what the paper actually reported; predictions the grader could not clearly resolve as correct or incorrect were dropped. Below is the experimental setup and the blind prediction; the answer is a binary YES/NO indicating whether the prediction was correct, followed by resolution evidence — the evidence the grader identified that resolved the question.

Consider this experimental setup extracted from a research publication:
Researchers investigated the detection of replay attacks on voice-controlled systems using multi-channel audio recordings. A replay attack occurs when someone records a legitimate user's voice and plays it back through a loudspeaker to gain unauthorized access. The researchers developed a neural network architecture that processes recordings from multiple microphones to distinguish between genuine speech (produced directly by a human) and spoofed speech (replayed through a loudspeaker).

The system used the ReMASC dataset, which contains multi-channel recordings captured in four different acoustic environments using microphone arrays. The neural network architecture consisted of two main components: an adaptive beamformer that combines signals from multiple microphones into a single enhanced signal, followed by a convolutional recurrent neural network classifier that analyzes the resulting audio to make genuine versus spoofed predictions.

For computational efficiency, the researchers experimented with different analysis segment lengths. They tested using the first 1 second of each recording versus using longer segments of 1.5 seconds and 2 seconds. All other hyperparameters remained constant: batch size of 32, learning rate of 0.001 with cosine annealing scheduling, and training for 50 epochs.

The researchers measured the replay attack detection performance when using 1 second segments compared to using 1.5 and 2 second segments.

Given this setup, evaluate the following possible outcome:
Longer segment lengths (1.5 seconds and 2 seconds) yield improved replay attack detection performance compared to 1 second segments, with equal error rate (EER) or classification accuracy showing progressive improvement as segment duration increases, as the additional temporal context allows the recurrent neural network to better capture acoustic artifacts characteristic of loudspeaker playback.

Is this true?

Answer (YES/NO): NO